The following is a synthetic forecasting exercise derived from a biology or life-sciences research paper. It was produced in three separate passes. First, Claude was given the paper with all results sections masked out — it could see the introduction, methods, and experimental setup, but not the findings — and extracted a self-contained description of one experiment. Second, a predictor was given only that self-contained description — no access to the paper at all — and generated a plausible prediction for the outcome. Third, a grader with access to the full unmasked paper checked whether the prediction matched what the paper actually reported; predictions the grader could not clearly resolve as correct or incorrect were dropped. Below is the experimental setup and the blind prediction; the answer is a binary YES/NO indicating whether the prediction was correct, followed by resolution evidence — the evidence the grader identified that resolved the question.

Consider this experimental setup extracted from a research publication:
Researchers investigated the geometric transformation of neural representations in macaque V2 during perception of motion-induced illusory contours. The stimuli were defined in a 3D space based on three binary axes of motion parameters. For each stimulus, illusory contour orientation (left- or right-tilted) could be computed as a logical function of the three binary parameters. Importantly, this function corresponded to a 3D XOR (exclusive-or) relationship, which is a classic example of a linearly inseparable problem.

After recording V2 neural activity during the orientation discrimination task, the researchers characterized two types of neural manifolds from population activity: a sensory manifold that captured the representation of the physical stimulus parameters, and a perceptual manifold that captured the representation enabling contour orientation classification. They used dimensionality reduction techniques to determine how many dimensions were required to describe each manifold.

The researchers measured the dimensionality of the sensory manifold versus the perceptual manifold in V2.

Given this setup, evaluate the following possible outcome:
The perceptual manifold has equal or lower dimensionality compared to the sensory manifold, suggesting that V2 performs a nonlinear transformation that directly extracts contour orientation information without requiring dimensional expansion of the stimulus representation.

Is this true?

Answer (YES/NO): NO